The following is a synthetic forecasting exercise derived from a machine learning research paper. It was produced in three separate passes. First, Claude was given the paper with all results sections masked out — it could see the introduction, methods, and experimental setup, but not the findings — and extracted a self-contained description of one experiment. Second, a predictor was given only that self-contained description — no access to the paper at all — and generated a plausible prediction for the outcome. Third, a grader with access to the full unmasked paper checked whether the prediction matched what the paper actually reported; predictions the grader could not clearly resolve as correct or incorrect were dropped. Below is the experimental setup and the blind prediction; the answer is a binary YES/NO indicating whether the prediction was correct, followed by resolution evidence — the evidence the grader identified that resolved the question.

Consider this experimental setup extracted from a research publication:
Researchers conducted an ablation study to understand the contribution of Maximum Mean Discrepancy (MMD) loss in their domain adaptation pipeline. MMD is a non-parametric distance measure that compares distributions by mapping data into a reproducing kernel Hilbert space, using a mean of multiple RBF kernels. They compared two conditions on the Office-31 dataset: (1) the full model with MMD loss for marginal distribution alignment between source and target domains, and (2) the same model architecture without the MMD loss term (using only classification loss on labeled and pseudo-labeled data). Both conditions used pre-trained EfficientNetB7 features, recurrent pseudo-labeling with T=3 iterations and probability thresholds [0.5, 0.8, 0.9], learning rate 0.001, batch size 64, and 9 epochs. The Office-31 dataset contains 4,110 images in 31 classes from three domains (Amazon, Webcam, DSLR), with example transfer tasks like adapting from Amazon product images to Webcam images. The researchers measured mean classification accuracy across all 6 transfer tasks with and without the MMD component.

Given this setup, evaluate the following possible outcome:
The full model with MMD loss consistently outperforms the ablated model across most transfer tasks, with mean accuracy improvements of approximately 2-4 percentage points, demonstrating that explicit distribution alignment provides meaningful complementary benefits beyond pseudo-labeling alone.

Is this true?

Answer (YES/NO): NO